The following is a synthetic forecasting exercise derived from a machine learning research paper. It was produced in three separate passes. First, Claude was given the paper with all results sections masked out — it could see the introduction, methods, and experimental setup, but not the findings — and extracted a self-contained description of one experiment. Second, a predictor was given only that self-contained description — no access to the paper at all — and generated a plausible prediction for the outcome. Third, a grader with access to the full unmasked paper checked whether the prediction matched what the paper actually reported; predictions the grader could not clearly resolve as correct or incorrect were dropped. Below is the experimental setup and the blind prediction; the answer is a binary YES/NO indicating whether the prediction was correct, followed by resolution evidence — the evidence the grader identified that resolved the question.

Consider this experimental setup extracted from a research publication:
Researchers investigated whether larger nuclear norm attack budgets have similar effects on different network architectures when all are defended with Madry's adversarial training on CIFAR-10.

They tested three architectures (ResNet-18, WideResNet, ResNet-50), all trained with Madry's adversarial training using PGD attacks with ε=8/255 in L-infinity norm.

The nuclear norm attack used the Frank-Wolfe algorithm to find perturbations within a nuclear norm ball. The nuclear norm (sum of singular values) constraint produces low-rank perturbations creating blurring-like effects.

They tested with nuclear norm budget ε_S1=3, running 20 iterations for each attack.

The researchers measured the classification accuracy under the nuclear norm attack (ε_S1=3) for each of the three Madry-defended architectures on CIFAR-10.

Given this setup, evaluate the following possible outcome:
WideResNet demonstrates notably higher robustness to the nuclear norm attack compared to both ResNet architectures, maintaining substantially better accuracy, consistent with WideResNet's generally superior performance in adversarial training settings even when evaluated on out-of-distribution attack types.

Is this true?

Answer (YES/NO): NO